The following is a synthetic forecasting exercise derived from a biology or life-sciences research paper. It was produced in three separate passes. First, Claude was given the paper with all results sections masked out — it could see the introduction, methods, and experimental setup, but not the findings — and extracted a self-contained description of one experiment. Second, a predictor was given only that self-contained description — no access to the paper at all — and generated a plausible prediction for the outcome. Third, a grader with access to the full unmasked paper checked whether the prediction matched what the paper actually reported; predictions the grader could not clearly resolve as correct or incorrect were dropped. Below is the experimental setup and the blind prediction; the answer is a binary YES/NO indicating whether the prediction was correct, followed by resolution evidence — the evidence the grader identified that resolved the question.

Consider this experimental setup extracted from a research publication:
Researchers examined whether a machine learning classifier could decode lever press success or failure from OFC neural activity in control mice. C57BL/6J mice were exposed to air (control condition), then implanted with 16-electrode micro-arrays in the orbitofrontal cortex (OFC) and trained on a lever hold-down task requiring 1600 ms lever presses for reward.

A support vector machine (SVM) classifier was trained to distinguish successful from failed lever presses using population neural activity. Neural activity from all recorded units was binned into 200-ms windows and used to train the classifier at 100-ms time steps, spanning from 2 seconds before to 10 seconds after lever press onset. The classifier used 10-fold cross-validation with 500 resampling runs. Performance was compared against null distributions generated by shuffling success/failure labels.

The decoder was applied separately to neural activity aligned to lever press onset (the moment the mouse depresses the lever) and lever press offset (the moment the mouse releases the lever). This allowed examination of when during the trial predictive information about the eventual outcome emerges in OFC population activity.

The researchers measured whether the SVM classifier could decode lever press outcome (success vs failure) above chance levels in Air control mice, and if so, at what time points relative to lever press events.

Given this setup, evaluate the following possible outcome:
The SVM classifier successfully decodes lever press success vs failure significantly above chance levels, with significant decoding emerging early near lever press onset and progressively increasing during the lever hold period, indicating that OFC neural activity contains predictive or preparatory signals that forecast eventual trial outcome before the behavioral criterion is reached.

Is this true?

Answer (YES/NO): NO